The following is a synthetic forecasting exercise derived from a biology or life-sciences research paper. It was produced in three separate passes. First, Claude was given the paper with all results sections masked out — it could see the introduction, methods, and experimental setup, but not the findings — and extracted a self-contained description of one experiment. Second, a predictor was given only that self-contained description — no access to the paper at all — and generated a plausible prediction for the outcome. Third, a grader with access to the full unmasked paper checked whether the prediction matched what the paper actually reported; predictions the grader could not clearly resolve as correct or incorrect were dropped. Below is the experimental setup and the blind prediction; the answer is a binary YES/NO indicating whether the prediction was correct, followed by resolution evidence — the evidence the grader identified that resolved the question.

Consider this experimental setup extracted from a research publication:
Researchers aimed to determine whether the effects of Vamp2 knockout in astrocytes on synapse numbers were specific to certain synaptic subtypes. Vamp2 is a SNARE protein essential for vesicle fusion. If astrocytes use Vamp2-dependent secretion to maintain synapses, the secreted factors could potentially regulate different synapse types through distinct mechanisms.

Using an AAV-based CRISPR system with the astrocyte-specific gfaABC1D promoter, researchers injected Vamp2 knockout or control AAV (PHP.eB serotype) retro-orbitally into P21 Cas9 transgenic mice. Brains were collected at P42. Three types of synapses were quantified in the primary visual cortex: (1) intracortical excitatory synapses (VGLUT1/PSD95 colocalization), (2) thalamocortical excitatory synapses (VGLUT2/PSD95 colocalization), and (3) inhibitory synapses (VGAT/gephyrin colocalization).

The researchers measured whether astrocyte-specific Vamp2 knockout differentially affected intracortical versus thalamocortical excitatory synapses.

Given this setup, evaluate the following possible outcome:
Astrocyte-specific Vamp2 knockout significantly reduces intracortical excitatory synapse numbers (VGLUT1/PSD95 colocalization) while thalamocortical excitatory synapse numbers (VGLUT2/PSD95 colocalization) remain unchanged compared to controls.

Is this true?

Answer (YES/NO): NO